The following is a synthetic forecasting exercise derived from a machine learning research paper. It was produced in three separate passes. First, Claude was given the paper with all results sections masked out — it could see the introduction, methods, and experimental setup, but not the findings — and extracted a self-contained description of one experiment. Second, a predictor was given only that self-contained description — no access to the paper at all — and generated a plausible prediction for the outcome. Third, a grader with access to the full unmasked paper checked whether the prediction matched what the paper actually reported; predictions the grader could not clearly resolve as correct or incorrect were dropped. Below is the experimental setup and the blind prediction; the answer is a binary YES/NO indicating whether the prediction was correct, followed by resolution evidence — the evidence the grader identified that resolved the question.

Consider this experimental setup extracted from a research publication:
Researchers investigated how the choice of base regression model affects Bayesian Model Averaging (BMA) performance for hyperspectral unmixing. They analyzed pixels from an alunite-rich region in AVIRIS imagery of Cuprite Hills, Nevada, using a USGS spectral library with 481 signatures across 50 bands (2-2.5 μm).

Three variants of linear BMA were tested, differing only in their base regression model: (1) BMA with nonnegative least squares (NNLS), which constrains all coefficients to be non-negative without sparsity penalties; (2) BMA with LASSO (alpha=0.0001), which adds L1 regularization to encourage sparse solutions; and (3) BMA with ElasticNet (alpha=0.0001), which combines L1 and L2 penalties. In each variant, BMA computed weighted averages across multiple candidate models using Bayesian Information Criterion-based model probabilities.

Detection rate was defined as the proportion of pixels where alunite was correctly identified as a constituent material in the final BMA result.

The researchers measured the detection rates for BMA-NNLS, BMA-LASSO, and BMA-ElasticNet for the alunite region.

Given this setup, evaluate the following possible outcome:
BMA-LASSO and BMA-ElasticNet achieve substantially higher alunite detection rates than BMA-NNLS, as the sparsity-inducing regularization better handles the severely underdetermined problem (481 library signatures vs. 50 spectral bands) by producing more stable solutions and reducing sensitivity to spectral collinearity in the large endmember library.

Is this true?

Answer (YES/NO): NO